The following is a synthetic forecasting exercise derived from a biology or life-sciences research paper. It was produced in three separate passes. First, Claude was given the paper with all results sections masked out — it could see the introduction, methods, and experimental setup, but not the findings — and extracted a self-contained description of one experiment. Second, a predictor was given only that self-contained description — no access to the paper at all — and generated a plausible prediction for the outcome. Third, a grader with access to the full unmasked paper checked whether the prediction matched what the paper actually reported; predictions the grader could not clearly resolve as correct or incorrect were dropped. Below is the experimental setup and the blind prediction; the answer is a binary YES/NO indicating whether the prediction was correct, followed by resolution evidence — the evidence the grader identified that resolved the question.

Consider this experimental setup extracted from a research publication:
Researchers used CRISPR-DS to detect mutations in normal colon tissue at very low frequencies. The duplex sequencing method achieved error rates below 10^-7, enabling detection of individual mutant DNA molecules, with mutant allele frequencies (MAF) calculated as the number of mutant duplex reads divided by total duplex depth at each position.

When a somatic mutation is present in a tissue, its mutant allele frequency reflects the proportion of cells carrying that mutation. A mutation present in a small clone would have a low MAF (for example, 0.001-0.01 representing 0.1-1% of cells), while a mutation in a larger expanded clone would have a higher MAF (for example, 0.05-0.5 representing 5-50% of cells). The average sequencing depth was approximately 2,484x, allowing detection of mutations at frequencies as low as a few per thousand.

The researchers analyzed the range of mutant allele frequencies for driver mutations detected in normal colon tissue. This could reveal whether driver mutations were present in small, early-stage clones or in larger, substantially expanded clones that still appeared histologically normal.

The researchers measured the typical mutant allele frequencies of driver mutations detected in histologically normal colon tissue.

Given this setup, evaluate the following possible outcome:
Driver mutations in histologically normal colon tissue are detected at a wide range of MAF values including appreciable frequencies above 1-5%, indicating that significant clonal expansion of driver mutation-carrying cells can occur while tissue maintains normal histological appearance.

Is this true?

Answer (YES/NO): NO